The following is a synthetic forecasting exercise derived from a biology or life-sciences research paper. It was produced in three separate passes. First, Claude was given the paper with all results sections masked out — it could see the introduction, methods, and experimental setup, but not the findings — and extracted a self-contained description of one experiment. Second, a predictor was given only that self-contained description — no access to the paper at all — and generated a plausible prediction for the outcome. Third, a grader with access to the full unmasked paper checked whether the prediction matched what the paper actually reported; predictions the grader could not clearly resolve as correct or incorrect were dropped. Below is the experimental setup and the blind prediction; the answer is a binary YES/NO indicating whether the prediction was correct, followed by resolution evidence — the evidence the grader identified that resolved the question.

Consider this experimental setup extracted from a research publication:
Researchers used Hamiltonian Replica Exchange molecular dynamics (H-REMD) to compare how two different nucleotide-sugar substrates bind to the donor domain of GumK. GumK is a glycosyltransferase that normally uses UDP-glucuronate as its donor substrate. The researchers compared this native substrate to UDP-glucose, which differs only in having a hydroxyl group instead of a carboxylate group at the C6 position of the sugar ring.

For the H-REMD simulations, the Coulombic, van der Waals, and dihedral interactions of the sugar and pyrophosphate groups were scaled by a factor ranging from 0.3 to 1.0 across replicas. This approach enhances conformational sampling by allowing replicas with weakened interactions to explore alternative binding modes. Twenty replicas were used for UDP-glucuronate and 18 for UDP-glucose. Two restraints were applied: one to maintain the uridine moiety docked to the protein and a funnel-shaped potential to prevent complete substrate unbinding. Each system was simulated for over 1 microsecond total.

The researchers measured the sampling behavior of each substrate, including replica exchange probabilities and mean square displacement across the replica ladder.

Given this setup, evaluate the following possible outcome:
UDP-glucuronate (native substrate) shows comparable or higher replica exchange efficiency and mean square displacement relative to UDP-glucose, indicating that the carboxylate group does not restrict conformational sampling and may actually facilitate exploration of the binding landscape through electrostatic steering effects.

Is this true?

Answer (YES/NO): NO